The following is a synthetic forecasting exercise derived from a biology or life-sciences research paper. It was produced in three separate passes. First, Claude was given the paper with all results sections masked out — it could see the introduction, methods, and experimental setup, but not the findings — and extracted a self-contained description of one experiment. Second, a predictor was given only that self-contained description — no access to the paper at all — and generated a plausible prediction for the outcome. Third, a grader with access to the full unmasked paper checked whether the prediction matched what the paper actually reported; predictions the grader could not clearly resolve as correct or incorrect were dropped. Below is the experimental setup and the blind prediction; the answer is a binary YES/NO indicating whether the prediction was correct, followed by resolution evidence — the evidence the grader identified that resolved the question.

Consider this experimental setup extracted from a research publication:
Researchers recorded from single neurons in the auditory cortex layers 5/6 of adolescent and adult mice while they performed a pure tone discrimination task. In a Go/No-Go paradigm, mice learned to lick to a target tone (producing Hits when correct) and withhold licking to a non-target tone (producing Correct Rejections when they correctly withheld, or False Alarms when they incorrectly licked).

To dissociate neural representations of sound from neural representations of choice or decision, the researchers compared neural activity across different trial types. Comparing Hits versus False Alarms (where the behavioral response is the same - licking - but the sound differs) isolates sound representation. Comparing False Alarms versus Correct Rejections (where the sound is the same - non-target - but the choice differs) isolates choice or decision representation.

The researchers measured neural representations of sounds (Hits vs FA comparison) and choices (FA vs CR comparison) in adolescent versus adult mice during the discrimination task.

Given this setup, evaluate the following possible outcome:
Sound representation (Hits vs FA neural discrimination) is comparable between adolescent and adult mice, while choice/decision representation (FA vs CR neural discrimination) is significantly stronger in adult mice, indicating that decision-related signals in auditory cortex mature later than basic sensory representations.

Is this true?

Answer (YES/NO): NO